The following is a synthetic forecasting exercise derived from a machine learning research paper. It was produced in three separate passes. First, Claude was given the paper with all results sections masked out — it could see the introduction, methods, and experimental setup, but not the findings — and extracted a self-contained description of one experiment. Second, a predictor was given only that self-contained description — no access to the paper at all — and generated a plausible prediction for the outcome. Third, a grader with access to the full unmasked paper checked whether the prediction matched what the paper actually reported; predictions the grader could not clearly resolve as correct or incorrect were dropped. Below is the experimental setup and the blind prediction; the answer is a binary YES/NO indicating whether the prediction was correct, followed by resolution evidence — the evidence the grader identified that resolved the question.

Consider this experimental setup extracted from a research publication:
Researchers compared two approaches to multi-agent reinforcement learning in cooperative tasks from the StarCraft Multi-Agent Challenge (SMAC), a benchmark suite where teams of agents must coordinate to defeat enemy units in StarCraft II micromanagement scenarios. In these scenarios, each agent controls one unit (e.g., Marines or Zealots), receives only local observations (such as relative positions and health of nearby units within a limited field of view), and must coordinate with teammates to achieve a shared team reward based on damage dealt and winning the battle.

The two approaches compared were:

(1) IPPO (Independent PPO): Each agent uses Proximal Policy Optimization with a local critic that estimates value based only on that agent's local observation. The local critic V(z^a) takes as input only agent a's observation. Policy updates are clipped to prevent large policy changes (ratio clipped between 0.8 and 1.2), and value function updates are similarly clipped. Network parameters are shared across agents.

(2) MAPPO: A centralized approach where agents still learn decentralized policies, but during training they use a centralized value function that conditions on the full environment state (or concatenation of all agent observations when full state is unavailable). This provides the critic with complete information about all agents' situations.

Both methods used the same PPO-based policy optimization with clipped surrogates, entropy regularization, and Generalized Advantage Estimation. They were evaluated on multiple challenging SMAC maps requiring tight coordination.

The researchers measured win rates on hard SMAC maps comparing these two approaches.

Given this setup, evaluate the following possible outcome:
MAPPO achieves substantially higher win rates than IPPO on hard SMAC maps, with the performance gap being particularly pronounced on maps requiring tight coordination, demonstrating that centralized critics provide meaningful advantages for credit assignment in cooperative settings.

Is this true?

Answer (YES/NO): NO